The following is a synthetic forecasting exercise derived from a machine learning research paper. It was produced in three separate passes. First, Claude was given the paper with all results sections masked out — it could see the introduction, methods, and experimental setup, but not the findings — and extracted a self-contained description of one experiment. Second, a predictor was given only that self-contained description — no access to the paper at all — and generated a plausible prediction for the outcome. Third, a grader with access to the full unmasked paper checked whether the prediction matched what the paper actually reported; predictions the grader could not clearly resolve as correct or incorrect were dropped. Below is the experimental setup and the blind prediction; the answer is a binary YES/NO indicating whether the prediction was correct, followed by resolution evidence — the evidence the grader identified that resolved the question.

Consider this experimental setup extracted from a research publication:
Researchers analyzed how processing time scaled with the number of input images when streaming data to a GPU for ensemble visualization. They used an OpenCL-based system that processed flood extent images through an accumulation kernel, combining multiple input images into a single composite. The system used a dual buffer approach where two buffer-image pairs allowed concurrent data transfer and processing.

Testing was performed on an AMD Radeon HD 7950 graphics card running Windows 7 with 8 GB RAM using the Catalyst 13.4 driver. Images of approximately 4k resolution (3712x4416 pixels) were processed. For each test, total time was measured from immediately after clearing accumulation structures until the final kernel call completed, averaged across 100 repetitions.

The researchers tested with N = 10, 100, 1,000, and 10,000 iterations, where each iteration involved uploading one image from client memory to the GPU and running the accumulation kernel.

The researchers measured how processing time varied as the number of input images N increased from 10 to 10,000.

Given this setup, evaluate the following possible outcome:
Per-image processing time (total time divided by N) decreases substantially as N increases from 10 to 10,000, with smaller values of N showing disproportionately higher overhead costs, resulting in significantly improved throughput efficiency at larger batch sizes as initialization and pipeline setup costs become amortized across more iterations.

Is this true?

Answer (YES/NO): NO